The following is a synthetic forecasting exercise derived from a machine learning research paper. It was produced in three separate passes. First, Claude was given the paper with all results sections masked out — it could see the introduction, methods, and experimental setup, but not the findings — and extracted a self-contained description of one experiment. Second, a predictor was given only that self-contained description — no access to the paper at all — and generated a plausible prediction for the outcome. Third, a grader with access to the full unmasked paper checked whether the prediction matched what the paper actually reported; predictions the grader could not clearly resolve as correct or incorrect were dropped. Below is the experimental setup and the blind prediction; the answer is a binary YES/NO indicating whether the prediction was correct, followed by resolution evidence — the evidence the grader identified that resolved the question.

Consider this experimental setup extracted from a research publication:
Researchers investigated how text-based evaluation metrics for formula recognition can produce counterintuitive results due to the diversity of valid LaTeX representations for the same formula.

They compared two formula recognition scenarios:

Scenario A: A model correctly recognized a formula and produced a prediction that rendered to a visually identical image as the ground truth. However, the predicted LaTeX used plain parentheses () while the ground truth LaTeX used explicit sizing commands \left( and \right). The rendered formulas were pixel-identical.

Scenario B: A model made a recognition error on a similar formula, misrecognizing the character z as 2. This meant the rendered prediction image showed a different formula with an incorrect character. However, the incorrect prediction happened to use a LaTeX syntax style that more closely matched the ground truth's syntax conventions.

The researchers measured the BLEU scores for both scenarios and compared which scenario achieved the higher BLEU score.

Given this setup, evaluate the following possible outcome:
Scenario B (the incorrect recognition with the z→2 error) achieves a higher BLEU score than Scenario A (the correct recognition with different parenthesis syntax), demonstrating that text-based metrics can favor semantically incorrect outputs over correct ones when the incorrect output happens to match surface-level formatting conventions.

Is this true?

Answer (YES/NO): YES